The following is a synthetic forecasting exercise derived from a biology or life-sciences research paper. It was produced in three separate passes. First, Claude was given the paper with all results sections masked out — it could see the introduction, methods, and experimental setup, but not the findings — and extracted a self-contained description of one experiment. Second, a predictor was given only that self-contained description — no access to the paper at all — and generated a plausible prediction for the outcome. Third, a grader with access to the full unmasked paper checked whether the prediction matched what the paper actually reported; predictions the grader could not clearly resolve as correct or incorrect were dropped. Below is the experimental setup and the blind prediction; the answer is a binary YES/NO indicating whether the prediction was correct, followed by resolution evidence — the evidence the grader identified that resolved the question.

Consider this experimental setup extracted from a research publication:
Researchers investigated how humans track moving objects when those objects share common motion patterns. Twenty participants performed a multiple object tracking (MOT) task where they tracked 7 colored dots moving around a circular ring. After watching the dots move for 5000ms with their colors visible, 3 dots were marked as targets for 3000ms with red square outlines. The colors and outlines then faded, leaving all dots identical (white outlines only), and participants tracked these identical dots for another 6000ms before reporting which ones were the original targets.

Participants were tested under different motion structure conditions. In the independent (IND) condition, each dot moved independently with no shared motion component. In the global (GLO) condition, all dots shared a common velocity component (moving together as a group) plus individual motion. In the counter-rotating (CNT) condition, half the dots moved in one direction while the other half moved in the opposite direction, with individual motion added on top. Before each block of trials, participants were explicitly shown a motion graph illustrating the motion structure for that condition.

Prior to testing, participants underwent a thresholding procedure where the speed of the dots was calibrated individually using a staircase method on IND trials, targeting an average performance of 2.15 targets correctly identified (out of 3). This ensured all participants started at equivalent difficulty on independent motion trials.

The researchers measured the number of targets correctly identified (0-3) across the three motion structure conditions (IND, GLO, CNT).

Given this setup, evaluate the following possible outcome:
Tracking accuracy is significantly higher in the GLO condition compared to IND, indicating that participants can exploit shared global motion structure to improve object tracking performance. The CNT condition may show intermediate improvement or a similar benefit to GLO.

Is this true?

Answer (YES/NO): YES